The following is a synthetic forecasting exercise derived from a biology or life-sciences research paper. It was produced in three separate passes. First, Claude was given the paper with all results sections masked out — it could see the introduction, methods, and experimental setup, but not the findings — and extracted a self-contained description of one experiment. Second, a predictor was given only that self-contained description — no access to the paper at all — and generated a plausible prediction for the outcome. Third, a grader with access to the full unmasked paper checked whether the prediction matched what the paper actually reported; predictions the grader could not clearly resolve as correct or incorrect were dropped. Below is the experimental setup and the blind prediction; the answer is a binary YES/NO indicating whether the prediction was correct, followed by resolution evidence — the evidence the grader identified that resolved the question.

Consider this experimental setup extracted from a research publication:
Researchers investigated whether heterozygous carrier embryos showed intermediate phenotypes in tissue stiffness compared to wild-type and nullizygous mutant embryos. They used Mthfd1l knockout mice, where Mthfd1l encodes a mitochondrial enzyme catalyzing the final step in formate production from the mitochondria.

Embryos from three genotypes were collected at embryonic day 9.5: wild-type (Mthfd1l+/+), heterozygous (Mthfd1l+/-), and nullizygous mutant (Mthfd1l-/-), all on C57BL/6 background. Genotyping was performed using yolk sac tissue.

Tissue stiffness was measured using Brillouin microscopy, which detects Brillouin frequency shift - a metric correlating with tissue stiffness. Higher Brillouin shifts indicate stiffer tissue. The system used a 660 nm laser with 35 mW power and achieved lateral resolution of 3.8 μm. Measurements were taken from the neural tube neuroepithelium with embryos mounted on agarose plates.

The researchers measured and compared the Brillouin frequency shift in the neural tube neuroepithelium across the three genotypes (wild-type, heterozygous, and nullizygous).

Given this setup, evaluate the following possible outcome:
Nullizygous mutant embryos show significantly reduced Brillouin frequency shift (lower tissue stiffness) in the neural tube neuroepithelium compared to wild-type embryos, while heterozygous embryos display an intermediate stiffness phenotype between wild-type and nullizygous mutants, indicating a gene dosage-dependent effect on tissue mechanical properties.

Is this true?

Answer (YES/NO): NO